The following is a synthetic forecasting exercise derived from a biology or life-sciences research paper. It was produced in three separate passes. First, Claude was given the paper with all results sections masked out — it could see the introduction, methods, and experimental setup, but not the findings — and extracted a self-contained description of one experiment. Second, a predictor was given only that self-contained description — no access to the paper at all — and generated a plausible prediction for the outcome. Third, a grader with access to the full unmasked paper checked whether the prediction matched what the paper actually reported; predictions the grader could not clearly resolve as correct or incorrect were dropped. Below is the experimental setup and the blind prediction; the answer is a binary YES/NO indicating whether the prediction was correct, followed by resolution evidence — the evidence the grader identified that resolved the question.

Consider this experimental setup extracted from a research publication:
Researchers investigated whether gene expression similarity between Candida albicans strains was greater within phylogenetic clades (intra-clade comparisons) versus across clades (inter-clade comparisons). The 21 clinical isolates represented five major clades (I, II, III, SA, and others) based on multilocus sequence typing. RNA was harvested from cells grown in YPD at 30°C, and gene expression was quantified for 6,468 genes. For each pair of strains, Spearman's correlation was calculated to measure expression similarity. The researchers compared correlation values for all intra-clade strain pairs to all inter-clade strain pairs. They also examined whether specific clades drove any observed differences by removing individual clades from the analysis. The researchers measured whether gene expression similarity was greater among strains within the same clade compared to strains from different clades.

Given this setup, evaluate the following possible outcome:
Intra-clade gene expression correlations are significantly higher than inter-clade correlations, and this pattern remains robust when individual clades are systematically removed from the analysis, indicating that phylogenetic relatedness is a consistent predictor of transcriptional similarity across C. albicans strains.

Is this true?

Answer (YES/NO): NO